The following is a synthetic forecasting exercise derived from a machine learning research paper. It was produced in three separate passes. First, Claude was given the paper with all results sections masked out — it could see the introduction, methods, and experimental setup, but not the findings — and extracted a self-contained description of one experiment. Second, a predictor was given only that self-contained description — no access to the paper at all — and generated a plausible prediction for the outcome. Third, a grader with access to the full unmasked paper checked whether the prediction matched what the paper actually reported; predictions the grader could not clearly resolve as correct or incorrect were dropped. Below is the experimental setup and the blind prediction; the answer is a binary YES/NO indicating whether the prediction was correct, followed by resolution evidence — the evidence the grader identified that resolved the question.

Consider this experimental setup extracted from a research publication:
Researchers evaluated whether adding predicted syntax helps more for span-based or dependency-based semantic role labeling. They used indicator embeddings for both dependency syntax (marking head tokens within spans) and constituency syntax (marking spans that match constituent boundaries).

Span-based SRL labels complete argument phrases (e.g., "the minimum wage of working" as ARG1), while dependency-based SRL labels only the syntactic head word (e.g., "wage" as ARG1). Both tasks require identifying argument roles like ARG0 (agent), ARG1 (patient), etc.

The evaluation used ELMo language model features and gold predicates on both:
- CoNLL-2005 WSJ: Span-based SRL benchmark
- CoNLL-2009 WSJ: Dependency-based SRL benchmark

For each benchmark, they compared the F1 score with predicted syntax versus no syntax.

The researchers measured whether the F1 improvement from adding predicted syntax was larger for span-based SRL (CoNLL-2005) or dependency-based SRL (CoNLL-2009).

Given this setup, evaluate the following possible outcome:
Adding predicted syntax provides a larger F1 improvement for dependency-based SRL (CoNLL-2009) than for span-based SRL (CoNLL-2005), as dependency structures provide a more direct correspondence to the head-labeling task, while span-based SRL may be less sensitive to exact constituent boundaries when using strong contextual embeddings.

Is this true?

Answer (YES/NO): YES